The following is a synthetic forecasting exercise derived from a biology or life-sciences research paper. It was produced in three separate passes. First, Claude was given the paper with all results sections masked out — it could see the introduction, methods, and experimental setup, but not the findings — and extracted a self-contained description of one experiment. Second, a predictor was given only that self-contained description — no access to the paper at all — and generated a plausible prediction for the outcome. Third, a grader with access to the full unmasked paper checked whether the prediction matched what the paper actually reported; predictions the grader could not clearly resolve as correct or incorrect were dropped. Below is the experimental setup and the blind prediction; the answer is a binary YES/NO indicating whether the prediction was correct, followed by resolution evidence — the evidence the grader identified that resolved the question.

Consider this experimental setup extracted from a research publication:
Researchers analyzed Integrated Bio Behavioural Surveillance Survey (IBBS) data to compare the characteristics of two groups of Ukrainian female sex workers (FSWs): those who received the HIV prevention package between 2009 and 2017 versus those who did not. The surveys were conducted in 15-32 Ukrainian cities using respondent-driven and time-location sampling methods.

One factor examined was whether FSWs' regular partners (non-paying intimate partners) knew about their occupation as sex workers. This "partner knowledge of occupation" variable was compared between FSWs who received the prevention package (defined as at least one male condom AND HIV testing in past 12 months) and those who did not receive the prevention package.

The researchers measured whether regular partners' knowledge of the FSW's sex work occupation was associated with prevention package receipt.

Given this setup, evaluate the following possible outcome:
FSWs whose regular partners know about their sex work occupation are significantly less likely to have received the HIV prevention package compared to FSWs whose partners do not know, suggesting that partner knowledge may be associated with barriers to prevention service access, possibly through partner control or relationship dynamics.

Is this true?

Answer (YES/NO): NO